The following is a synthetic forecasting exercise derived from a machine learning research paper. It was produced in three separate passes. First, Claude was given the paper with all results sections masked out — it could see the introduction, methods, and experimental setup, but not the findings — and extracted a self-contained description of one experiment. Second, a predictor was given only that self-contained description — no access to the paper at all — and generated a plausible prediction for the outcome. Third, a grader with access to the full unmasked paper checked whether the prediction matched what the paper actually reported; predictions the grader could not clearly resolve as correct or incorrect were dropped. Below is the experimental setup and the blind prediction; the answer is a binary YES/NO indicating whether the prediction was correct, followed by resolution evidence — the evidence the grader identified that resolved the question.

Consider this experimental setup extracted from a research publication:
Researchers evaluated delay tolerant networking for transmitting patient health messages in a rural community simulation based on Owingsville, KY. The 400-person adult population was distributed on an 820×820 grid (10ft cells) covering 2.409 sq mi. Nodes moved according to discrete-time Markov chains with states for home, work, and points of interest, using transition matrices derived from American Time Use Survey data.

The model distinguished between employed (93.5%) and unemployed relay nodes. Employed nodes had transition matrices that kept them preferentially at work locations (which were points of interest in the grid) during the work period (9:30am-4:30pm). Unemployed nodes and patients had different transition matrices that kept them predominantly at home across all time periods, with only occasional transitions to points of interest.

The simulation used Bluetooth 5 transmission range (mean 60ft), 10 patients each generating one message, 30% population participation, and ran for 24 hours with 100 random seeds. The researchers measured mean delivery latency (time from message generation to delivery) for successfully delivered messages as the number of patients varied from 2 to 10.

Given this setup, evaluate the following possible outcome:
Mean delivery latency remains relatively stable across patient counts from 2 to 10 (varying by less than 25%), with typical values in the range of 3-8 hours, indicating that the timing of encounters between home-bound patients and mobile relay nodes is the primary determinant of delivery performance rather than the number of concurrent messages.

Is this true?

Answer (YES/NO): NO